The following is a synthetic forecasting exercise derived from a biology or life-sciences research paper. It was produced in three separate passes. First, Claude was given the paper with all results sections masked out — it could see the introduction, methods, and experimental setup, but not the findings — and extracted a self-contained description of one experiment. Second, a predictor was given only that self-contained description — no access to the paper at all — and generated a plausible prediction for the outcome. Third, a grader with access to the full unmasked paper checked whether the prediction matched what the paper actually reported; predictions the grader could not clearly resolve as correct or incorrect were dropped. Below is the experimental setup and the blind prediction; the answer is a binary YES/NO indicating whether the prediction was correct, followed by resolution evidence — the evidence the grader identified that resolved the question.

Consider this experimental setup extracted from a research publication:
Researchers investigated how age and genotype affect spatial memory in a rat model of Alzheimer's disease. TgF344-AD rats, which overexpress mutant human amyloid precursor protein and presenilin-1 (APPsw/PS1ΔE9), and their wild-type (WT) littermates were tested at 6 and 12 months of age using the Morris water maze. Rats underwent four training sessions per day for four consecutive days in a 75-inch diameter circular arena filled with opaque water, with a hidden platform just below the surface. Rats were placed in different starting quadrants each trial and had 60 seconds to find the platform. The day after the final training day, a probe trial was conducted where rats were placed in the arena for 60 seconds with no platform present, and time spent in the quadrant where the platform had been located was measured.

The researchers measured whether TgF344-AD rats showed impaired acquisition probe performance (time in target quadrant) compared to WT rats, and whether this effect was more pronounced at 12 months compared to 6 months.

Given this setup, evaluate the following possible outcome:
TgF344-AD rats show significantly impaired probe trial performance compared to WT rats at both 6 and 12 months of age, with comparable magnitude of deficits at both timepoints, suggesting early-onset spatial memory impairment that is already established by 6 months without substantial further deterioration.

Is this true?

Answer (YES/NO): NO